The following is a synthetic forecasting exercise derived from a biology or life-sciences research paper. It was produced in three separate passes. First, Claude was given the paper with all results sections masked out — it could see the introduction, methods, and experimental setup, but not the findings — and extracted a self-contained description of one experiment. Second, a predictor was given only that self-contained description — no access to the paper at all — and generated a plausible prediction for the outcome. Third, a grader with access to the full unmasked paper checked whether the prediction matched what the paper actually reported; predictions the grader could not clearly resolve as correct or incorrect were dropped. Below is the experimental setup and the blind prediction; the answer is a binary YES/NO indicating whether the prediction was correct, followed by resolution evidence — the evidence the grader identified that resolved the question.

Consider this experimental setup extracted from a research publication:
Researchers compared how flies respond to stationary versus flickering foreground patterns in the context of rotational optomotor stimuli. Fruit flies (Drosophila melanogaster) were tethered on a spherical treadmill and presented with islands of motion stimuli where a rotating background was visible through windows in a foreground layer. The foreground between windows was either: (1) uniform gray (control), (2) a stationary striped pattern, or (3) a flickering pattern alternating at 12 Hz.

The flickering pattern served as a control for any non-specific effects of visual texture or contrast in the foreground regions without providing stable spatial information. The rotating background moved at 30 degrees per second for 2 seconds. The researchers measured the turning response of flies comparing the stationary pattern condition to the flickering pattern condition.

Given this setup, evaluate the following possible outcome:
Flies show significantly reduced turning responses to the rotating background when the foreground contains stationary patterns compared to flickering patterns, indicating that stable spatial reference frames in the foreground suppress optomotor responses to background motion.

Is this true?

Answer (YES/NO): YES